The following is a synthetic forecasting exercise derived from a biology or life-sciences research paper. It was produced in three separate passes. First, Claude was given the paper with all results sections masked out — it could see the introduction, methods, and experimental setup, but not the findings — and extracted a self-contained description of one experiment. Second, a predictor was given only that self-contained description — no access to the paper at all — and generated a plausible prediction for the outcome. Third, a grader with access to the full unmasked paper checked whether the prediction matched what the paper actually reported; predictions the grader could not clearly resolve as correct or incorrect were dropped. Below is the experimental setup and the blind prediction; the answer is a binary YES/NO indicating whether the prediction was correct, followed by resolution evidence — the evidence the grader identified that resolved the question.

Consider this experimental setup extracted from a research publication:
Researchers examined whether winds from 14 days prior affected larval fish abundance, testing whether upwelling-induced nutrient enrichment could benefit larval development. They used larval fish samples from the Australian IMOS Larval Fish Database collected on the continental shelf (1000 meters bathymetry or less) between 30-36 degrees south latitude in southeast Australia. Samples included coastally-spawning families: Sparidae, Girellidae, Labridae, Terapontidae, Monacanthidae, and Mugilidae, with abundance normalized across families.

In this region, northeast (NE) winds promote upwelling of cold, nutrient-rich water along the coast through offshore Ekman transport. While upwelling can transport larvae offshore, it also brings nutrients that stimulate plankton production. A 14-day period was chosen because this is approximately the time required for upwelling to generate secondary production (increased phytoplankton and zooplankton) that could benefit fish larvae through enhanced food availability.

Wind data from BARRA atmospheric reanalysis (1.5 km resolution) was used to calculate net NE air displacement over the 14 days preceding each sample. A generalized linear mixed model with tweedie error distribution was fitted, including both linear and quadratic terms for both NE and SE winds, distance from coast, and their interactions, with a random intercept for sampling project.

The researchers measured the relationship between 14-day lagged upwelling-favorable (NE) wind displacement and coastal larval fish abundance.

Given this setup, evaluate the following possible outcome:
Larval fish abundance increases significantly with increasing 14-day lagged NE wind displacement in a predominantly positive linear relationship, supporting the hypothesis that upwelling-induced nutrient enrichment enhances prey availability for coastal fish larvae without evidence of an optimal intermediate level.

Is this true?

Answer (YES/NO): NO